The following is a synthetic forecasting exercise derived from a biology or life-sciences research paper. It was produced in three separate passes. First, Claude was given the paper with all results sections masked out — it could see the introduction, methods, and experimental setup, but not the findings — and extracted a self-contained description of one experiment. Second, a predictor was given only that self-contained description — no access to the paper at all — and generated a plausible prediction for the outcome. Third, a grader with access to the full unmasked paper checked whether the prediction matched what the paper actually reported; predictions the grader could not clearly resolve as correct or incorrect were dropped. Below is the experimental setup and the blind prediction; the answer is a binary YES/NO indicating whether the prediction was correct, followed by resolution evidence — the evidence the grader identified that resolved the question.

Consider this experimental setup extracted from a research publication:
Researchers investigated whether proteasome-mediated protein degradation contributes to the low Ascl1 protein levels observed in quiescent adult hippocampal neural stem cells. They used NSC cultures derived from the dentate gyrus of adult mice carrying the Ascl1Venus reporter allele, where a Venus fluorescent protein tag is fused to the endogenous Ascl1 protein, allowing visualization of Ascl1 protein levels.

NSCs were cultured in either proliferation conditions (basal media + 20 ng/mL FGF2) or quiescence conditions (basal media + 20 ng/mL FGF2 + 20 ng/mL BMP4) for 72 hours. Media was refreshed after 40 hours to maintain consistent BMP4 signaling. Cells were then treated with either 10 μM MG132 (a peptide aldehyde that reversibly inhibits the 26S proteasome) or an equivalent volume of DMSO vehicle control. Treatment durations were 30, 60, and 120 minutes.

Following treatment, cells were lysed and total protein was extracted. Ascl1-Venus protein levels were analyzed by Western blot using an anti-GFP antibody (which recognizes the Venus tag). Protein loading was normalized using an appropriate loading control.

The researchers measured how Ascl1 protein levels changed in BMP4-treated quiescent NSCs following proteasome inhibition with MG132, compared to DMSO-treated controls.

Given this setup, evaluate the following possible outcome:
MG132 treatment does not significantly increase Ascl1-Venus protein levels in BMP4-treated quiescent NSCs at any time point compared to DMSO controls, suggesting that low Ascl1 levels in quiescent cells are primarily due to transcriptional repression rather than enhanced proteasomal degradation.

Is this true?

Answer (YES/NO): NO